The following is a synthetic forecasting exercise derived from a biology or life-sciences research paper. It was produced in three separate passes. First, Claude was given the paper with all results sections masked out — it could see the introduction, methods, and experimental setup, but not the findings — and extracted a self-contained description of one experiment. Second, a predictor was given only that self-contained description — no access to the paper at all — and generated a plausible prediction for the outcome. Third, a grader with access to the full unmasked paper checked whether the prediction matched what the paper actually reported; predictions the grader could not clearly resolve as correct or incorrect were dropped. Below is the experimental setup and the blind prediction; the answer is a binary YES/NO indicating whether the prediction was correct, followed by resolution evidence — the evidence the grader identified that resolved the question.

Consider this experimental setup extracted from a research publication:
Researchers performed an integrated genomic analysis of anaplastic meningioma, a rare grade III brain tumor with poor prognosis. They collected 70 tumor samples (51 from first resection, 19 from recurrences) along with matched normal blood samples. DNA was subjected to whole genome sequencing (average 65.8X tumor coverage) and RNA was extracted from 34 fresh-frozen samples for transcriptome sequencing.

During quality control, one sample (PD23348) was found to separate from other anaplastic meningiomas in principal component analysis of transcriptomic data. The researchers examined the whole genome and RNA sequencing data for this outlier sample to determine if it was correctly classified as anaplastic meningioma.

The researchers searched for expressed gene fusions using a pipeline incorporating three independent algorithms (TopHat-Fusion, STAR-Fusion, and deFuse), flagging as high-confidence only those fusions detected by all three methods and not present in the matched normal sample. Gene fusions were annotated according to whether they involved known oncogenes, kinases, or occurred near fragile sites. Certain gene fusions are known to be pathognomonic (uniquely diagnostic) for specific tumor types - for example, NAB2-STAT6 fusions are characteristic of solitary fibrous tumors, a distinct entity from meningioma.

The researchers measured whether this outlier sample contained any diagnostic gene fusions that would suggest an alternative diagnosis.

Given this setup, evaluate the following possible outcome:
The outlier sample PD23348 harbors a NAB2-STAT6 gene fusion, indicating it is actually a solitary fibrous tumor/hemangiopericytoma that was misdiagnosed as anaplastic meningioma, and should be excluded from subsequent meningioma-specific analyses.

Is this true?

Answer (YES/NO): YES